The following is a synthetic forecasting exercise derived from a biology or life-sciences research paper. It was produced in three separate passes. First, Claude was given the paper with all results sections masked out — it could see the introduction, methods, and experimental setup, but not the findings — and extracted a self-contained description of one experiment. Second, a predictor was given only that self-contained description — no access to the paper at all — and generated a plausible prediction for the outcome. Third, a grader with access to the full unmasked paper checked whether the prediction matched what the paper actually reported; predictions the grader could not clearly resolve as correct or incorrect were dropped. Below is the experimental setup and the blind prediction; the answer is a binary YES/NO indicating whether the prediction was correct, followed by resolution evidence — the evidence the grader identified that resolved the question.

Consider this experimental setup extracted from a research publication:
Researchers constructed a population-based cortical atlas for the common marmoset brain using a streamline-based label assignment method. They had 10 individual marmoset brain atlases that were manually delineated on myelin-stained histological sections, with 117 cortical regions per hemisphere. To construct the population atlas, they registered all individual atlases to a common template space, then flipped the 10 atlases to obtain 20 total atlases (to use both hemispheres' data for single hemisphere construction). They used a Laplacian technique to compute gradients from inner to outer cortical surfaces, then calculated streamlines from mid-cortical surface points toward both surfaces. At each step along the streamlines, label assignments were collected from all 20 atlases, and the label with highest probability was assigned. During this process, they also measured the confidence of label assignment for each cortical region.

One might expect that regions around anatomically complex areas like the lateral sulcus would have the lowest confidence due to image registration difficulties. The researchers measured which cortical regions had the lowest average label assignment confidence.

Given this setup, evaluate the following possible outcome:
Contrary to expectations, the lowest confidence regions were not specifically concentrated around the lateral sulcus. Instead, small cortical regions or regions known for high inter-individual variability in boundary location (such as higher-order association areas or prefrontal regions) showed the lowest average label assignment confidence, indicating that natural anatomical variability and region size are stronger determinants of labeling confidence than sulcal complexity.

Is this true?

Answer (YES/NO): YES